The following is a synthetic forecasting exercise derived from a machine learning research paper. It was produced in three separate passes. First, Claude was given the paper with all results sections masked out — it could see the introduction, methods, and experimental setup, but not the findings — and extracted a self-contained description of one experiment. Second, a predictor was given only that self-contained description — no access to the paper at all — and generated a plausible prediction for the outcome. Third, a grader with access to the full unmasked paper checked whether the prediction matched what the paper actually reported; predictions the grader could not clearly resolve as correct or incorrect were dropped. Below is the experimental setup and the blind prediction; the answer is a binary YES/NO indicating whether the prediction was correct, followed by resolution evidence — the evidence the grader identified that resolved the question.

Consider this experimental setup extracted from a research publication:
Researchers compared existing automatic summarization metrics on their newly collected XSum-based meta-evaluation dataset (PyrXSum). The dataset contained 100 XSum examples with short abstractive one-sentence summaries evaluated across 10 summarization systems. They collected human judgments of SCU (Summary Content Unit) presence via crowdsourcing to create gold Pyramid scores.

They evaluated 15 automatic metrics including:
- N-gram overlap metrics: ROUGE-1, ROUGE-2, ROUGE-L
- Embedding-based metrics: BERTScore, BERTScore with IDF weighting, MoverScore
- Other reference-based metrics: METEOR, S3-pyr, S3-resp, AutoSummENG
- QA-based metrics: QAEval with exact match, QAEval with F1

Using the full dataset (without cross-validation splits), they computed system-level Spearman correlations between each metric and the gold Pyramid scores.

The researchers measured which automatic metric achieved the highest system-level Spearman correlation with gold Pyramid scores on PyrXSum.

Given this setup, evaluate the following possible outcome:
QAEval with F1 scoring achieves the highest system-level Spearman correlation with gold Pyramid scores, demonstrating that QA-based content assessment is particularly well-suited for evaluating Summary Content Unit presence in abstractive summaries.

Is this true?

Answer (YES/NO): NO